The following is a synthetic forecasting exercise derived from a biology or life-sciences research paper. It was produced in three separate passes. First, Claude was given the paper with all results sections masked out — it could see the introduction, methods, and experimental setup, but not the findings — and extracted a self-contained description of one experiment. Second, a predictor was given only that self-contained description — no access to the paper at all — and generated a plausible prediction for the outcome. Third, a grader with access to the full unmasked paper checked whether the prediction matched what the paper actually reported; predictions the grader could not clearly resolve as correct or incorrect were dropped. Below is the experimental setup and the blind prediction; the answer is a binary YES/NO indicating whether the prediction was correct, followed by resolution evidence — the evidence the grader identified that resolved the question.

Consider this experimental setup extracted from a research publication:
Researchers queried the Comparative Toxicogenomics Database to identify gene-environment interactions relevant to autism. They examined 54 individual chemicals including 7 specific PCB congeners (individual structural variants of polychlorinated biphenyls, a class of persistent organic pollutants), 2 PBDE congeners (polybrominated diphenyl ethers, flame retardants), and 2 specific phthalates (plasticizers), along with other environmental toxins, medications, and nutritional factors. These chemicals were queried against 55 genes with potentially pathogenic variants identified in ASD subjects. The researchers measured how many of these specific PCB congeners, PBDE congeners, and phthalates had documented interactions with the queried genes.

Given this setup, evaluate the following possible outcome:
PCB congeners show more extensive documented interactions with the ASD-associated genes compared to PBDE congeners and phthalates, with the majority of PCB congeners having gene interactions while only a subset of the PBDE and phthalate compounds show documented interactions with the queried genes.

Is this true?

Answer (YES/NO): NO